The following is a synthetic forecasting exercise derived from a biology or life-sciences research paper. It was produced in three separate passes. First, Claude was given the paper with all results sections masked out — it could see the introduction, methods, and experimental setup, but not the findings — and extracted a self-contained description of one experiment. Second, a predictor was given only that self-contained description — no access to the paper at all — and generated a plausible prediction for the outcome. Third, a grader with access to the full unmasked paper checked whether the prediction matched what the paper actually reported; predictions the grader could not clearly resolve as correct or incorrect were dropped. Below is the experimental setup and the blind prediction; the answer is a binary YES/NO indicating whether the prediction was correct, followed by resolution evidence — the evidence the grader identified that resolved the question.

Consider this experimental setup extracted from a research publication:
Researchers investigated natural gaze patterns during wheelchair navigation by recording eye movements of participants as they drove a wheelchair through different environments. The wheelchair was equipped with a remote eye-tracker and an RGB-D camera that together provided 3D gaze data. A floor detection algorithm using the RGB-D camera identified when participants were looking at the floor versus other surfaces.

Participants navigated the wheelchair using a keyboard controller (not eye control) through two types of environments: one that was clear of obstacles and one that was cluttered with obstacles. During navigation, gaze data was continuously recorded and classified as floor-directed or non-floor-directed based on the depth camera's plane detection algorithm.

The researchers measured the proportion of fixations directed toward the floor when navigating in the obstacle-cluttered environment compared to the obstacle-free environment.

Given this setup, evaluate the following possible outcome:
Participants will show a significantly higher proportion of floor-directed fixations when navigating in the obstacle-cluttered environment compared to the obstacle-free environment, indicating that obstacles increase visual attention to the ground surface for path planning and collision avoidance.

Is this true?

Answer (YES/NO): NO